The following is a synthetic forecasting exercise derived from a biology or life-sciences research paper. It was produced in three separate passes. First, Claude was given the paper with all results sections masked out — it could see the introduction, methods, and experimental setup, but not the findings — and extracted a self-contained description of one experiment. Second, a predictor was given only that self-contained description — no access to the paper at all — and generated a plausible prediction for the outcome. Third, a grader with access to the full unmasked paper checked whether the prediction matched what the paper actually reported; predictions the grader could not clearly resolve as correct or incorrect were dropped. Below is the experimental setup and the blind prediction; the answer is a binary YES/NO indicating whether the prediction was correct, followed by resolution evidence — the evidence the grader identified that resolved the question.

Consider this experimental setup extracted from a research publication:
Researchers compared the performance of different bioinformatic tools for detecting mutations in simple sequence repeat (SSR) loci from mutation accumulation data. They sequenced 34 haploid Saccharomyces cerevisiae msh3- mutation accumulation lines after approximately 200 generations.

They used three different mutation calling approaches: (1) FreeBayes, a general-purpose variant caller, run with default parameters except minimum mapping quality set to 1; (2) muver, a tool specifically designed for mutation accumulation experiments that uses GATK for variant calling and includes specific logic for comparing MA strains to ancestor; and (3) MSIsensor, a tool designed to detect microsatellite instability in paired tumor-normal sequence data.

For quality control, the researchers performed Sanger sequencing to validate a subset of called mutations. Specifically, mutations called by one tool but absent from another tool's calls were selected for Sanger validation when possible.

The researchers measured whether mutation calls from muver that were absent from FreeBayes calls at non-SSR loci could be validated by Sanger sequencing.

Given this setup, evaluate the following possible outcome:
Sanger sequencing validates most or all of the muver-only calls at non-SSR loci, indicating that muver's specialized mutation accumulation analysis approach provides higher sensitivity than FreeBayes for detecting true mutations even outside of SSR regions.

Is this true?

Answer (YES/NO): NO